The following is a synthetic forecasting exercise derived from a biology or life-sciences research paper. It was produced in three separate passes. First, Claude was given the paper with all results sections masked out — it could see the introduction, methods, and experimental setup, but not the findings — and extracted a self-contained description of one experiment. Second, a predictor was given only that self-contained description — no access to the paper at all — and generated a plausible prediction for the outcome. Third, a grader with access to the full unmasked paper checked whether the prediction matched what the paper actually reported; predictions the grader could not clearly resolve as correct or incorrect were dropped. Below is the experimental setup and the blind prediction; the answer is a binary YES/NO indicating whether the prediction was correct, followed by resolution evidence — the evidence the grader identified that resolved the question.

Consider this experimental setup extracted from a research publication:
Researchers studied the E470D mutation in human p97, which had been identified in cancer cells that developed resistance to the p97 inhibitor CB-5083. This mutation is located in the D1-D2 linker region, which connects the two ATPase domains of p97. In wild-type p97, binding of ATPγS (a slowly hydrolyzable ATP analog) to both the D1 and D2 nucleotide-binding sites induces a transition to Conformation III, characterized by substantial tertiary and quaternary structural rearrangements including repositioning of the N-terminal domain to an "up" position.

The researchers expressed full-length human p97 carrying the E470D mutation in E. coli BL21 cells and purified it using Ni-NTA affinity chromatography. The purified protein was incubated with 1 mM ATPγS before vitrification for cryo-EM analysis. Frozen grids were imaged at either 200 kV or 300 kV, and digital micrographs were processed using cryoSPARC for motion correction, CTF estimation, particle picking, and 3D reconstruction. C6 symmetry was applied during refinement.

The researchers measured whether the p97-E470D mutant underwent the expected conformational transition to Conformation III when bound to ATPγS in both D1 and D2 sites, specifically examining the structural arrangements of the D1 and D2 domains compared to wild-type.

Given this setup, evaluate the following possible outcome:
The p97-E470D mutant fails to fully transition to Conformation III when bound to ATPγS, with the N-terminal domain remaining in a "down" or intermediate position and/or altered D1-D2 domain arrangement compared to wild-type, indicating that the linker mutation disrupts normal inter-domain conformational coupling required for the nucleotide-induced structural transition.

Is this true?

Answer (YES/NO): YES